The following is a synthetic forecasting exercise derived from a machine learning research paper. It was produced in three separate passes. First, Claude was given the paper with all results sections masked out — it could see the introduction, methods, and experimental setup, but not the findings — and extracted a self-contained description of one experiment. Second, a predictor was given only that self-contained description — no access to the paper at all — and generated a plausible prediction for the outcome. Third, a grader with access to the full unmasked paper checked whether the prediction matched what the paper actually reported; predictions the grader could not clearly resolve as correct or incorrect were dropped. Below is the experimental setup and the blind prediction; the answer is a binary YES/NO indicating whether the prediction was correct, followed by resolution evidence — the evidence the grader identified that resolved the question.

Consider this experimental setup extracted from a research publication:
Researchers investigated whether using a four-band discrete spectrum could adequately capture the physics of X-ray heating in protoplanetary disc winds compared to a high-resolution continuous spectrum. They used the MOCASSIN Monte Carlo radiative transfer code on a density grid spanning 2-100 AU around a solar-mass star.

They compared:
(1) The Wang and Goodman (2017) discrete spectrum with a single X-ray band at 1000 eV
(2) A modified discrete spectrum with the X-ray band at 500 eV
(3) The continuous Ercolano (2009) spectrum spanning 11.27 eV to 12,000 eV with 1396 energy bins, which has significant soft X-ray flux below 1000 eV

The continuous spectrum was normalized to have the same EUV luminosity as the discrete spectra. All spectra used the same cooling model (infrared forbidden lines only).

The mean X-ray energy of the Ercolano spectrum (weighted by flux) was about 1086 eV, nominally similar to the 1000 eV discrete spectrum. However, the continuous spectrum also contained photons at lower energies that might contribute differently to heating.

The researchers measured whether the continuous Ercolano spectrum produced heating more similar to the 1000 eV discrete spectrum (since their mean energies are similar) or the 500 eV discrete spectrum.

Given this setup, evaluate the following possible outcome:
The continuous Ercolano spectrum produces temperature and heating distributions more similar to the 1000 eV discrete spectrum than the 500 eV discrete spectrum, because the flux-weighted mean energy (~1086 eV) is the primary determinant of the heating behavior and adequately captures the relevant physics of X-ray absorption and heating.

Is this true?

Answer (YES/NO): NO